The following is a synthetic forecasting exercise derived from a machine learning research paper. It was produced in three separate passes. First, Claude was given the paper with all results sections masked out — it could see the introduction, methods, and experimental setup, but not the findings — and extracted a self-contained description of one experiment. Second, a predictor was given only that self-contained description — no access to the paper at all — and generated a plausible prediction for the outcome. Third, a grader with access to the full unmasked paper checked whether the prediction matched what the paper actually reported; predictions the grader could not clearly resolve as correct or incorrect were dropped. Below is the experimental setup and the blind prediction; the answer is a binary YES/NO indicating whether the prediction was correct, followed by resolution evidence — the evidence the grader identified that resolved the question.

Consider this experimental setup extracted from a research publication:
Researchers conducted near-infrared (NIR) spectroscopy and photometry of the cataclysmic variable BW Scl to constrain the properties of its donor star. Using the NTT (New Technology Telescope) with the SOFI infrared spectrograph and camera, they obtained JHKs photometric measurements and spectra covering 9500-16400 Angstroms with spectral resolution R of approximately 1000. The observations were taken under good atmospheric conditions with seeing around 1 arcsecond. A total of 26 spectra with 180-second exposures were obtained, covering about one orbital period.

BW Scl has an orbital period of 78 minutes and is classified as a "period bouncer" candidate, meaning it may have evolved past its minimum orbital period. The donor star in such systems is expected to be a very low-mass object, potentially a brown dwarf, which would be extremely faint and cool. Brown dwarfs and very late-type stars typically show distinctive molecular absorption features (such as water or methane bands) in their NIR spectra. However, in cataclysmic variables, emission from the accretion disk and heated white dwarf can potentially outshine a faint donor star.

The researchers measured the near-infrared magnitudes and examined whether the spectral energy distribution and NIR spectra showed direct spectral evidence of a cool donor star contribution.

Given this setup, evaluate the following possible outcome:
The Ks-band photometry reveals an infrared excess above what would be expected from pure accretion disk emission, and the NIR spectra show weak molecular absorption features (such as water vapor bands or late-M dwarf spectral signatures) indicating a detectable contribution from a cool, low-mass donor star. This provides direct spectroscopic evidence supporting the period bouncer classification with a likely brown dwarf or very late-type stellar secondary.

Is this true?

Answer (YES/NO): NO